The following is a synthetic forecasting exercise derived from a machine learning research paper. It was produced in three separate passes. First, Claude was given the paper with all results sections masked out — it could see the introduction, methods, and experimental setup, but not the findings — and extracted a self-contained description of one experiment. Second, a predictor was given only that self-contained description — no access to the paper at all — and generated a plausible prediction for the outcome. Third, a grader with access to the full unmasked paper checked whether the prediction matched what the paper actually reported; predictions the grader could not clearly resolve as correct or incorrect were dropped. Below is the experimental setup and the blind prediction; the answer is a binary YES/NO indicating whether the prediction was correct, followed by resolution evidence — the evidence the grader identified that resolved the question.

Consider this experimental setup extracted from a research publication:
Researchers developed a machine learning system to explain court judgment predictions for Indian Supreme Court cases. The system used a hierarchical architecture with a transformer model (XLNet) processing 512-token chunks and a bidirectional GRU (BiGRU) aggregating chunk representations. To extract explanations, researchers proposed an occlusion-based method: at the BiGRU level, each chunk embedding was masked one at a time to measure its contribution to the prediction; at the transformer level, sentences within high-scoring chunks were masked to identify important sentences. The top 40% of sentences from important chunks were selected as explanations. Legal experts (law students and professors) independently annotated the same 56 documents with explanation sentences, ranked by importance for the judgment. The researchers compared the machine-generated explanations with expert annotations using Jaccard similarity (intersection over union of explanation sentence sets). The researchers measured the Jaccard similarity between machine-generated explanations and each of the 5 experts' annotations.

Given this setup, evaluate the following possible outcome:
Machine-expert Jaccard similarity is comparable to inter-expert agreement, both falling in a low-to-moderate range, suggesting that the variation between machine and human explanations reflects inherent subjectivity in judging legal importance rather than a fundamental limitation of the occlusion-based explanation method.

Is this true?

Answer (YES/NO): NO